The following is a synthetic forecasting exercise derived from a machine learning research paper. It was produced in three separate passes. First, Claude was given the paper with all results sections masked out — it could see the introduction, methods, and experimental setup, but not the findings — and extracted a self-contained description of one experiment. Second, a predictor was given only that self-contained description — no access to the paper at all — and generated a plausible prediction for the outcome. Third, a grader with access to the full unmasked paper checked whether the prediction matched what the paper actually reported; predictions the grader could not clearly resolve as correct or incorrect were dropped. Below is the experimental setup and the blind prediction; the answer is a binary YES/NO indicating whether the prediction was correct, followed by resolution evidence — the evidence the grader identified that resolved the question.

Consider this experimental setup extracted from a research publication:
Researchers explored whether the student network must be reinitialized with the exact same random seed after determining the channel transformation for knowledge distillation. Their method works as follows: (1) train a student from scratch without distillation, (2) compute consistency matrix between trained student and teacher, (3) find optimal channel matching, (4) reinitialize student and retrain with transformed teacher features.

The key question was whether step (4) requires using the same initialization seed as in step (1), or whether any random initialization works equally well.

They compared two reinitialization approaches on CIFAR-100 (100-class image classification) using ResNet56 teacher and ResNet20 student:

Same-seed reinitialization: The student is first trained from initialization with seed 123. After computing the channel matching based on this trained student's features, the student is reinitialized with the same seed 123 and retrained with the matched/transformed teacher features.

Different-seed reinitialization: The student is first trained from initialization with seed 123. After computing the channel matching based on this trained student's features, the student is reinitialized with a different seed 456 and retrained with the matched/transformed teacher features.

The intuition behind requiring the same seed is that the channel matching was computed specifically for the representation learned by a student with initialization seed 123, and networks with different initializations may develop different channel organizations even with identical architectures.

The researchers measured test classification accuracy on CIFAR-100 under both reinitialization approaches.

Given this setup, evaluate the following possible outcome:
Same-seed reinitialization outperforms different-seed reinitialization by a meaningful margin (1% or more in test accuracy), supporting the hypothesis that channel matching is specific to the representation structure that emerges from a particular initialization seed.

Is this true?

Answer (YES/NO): NO